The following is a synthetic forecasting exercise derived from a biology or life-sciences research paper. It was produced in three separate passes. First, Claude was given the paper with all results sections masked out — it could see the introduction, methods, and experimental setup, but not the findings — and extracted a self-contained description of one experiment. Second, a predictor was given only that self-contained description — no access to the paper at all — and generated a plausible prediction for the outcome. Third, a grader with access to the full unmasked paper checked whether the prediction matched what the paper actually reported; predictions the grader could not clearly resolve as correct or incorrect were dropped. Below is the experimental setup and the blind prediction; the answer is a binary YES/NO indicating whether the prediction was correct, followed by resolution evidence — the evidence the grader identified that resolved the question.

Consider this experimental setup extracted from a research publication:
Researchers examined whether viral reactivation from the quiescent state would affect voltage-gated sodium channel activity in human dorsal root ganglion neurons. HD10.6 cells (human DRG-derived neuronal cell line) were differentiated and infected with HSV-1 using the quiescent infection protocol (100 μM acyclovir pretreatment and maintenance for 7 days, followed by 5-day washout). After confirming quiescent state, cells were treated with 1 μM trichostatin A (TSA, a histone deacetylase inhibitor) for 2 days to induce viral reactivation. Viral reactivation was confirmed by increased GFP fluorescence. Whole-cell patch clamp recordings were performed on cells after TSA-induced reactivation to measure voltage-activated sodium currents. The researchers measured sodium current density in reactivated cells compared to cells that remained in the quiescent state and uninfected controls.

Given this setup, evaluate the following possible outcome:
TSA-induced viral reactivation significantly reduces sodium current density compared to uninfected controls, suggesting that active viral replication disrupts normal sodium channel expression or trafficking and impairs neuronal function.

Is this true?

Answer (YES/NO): NO